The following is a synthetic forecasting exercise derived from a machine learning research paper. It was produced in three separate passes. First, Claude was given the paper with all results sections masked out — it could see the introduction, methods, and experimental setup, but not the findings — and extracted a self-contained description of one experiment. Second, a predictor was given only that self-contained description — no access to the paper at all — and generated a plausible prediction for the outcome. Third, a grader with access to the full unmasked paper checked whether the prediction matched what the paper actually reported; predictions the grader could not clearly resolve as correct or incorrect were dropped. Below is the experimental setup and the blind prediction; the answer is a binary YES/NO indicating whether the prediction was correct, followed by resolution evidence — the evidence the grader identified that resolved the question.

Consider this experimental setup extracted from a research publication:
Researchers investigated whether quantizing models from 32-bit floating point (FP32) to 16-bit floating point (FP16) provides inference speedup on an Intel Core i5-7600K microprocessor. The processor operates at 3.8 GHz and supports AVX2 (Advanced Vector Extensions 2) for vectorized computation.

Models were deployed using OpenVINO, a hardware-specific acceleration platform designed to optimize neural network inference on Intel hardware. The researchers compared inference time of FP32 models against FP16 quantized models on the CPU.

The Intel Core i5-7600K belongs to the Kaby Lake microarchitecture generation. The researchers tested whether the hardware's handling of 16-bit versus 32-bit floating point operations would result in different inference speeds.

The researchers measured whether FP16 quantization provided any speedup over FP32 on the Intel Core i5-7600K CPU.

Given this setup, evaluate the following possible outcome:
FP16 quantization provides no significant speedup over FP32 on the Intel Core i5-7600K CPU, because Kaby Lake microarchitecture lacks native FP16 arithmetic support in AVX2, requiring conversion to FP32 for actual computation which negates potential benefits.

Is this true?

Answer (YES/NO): YES